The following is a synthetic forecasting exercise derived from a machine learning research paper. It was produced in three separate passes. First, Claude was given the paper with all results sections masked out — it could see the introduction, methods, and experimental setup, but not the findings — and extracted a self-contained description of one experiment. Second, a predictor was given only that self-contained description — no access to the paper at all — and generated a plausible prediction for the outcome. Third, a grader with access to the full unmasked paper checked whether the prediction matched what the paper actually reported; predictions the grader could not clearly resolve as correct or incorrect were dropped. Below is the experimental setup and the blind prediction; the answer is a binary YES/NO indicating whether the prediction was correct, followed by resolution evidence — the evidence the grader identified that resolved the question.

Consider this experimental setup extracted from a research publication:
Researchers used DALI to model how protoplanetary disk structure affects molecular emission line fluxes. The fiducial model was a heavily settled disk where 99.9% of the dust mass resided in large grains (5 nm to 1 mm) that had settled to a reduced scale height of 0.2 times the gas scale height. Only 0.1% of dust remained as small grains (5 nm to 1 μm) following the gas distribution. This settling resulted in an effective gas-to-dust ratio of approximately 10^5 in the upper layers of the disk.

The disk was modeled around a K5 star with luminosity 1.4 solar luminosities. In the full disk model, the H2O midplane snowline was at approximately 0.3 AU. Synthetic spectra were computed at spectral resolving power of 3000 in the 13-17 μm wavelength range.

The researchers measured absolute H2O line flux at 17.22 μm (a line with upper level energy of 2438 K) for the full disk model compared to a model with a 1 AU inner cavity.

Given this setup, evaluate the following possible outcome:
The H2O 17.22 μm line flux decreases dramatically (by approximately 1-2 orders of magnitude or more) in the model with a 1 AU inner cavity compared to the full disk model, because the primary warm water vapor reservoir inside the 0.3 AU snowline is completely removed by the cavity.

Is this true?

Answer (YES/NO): NO